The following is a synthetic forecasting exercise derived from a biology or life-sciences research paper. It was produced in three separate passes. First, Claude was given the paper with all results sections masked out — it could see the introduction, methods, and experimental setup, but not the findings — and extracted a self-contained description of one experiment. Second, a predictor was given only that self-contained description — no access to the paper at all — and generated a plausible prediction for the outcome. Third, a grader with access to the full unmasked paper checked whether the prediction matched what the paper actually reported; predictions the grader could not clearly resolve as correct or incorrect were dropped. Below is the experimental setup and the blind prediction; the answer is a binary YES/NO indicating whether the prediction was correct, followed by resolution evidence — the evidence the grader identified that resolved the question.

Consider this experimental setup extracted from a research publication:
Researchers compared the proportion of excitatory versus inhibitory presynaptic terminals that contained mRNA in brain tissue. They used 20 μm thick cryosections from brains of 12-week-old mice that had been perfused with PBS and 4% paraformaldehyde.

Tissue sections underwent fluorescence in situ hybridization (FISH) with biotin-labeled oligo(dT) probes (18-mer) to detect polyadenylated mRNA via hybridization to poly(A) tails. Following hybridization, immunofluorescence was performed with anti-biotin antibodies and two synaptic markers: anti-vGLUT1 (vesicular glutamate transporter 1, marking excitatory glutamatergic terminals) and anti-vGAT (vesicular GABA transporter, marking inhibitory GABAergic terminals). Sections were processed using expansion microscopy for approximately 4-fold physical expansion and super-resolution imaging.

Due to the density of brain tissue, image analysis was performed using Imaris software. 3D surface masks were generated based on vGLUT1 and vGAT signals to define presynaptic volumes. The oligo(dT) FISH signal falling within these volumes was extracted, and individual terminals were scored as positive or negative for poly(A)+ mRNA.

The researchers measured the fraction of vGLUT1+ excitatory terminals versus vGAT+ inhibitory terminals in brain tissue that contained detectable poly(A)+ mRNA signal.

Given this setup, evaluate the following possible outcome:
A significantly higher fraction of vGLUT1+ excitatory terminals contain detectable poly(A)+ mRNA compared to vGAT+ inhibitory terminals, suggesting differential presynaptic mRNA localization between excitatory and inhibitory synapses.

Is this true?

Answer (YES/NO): NO